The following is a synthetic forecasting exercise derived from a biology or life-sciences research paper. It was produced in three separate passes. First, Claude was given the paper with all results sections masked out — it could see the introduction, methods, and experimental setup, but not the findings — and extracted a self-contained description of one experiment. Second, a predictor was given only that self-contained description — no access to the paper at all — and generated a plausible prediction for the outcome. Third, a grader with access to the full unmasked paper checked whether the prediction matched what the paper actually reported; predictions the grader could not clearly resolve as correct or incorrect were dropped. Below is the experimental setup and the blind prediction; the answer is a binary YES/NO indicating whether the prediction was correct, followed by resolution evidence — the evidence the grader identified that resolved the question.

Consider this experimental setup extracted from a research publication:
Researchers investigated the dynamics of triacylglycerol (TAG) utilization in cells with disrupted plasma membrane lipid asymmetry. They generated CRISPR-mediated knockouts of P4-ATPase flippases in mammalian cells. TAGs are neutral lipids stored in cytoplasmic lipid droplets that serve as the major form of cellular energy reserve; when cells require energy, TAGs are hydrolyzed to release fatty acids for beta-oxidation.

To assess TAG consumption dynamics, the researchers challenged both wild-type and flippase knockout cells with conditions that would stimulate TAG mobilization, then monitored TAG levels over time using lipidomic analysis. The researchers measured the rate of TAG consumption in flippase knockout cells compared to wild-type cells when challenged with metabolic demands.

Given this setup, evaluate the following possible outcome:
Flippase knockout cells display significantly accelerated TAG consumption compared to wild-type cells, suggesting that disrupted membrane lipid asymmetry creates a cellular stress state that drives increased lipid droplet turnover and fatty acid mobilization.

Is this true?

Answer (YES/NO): YES